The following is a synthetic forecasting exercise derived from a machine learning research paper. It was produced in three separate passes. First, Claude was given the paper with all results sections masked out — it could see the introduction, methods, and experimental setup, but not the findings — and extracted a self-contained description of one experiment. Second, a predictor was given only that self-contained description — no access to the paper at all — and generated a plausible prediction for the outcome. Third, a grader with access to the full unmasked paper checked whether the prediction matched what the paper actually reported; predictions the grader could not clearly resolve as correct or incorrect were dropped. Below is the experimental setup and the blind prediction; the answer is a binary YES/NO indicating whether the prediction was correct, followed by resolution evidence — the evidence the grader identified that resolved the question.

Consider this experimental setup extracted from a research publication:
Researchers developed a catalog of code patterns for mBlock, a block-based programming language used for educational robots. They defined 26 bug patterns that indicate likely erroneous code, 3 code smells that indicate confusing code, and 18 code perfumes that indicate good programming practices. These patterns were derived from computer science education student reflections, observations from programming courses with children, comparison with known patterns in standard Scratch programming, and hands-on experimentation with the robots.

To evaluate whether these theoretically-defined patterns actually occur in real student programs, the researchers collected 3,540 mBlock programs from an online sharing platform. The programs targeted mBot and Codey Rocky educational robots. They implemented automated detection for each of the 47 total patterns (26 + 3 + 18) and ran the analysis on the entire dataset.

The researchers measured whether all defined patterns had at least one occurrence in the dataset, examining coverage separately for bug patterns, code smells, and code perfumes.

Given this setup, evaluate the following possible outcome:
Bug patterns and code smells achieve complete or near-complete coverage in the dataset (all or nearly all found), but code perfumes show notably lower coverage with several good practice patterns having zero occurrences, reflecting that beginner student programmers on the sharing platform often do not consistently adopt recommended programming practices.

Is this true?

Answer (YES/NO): NO